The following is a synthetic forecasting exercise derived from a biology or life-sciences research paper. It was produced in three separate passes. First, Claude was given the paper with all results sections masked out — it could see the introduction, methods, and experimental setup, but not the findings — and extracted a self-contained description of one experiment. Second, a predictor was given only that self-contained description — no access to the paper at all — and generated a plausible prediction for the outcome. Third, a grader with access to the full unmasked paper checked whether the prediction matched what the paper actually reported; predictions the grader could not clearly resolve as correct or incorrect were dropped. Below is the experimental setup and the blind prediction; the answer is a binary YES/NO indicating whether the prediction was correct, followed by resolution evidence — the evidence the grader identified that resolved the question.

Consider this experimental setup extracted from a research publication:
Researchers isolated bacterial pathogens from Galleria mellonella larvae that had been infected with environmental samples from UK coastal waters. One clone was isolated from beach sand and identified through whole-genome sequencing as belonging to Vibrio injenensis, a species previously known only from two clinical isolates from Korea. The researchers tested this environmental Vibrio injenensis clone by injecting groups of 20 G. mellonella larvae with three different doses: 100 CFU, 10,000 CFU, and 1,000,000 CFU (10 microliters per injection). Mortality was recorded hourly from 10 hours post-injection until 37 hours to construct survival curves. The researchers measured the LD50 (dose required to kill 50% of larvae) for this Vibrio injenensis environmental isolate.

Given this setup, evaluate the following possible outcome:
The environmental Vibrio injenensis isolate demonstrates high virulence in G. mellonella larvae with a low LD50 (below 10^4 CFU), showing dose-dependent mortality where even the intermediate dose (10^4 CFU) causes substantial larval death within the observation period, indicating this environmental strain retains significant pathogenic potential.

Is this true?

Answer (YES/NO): NO